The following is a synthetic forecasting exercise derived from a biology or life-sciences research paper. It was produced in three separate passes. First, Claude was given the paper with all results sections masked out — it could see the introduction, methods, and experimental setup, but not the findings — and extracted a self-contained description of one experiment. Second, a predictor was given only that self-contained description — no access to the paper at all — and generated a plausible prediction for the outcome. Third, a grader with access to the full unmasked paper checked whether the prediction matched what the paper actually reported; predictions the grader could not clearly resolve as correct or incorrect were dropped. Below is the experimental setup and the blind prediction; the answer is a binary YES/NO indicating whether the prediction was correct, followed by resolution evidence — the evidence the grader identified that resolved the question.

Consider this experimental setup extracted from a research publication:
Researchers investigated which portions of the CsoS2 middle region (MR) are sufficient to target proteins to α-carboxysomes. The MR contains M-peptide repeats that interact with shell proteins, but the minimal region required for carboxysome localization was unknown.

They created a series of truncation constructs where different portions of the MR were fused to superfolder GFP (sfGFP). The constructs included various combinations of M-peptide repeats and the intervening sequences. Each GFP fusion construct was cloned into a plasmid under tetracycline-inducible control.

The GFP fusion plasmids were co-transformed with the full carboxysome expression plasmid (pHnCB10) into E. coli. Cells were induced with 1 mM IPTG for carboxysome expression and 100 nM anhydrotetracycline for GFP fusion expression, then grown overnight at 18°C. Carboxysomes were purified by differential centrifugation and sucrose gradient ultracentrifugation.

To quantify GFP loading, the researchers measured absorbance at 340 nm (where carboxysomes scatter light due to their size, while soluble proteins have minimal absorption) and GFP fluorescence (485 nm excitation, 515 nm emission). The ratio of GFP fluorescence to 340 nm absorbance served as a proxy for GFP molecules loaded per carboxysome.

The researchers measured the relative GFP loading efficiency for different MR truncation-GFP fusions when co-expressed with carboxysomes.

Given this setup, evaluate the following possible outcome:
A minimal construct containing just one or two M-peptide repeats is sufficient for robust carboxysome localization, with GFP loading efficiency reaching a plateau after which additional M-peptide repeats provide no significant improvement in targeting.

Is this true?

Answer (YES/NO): NO